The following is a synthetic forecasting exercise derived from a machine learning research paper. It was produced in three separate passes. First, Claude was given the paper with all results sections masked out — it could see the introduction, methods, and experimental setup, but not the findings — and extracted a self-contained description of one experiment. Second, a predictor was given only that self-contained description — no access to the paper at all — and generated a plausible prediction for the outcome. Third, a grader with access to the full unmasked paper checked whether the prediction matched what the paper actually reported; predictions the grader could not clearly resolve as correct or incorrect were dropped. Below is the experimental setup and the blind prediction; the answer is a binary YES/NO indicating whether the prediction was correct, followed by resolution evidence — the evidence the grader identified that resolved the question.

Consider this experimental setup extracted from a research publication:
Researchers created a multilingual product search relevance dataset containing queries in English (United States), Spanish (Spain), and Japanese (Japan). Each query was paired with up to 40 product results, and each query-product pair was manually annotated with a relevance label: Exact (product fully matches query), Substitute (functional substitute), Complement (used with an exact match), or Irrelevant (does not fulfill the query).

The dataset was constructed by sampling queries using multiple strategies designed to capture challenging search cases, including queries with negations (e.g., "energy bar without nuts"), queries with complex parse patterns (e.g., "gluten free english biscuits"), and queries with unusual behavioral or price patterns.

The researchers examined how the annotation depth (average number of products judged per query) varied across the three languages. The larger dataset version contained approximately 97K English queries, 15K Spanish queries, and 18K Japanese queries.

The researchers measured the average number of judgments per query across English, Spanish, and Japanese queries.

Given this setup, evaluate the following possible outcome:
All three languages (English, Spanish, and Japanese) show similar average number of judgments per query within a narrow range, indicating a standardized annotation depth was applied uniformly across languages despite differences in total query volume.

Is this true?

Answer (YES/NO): NO